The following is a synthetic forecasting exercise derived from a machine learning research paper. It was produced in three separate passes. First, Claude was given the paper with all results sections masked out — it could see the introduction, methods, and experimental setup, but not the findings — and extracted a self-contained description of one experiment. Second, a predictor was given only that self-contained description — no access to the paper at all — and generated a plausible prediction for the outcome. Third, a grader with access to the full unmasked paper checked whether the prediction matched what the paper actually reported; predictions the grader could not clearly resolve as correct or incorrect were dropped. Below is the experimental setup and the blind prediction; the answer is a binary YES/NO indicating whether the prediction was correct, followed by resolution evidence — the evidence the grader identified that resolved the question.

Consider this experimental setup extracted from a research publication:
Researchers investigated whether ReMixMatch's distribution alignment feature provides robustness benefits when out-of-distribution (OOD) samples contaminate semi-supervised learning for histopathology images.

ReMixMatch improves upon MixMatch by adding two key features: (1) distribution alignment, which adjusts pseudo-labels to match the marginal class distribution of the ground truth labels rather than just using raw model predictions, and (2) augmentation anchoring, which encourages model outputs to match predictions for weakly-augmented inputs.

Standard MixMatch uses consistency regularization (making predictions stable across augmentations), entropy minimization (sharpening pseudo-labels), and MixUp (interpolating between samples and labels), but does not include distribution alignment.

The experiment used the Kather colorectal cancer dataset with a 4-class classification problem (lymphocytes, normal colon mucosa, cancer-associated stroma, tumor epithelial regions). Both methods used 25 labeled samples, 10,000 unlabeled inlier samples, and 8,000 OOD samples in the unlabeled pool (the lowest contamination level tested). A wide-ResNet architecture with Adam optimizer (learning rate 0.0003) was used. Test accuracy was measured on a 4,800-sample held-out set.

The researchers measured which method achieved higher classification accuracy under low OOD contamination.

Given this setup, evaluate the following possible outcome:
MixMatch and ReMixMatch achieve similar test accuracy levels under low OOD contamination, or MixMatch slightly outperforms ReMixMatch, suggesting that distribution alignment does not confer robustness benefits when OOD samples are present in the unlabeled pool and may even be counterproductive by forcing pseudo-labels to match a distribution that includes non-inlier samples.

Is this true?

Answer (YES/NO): NO